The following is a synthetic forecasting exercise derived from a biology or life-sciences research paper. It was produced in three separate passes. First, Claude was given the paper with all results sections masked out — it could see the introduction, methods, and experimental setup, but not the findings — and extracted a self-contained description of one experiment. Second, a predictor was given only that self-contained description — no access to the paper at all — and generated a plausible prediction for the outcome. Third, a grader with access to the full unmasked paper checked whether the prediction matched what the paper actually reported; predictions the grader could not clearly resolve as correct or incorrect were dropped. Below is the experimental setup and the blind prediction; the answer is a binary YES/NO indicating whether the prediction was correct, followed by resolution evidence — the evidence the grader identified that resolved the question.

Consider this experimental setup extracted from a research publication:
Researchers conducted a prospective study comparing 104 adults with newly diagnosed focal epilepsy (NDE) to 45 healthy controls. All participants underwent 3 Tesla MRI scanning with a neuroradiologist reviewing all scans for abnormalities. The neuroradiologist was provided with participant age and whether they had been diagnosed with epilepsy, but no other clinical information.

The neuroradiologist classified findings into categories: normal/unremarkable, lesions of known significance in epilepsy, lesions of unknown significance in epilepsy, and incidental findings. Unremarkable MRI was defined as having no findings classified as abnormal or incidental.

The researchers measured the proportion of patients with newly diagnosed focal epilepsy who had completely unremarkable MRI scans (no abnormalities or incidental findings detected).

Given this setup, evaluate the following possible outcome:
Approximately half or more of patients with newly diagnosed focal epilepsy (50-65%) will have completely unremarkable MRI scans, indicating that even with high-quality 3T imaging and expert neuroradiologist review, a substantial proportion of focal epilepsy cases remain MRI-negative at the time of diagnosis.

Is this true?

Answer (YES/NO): NO